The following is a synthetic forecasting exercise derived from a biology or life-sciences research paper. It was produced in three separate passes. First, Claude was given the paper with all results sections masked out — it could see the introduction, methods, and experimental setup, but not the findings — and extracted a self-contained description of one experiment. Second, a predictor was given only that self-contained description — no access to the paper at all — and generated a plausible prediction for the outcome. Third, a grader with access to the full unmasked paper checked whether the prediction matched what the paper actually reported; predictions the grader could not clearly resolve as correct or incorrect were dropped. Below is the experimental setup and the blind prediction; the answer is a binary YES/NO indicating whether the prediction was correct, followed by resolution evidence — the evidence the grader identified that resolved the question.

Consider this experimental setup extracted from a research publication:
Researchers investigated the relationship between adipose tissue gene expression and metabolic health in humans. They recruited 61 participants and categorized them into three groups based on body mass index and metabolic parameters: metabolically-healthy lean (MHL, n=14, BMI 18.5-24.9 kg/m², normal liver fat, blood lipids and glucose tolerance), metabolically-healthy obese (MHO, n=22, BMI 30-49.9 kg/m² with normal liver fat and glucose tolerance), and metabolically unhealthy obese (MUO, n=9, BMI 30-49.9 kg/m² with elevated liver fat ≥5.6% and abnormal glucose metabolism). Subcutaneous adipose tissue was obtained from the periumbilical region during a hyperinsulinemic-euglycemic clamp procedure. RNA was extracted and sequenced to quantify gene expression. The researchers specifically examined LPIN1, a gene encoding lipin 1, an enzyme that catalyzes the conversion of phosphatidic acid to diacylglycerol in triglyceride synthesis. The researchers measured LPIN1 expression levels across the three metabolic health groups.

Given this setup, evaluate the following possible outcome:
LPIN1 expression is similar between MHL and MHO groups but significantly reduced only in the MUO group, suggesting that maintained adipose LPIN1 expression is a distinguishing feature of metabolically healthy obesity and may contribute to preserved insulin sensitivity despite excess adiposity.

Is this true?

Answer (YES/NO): NO